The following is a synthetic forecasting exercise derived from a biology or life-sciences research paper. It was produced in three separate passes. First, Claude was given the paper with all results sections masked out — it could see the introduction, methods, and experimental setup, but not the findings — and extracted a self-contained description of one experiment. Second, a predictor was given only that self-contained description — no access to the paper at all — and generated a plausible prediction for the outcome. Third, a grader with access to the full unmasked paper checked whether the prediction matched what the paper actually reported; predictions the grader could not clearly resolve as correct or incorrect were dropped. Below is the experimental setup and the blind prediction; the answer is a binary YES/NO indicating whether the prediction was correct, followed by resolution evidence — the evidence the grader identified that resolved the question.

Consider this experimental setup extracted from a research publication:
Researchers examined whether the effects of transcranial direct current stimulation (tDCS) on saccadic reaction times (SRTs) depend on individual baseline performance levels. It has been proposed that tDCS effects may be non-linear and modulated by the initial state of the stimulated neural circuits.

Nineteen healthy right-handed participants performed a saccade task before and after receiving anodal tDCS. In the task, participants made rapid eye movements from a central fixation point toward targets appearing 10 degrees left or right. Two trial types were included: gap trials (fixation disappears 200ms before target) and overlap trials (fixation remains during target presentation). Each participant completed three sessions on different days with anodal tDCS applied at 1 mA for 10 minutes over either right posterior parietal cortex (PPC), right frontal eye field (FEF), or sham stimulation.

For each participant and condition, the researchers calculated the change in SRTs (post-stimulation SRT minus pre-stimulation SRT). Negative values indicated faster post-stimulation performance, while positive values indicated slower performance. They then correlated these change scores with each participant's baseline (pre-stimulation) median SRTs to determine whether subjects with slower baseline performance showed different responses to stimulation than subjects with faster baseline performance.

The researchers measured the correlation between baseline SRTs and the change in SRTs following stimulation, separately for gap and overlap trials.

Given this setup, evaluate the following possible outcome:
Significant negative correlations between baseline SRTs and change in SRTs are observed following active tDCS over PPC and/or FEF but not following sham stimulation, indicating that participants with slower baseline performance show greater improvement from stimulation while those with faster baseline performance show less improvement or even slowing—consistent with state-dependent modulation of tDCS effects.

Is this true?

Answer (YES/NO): YES